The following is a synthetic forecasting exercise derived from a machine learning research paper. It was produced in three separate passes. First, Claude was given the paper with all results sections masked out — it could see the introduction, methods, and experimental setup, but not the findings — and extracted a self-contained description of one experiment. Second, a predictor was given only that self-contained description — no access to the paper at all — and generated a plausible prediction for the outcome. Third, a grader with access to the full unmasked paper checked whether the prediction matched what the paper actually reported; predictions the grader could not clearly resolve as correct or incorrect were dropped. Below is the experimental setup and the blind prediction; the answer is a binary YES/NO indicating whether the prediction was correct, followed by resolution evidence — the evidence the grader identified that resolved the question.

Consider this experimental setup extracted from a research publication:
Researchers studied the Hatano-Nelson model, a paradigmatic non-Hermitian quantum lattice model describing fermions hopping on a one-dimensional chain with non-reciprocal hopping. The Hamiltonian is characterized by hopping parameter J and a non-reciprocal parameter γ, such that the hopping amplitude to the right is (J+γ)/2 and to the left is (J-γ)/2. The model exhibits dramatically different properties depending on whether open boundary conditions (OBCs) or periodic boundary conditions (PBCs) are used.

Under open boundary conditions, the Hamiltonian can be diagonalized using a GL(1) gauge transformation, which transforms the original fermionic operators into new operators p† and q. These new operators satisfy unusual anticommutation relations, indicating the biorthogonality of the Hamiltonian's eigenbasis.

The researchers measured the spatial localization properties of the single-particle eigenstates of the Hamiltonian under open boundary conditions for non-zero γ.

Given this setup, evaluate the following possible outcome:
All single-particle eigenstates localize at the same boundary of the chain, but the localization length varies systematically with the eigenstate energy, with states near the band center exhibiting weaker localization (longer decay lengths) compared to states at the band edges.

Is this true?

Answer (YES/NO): NO